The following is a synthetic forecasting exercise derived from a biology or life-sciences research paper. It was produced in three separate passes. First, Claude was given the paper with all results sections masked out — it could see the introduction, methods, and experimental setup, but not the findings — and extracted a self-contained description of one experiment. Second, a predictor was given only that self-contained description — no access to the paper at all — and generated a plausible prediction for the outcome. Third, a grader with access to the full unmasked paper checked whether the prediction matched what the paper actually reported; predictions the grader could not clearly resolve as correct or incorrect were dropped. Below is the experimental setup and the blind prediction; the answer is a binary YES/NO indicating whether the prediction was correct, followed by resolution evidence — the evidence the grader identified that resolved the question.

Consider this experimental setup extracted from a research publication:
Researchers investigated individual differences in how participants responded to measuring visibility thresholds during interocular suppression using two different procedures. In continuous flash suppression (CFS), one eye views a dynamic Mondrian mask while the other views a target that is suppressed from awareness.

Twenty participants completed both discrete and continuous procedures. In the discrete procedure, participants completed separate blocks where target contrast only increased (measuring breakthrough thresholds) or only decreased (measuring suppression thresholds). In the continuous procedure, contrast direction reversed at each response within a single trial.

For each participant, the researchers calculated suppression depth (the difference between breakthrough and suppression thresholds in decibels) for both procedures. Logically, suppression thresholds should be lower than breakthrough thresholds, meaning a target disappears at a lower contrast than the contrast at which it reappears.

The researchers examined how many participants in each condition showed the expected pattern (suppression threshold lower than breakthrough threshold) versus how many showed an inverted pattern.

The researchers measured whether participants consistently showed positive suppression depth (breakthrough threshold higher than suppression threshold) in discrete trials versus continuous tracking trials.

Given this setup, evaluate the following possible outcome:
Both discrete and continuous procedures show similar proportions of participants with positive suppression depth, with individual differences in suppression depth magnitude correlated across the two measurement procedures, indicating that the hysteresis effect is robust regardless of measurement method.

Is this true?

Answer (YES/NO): NO